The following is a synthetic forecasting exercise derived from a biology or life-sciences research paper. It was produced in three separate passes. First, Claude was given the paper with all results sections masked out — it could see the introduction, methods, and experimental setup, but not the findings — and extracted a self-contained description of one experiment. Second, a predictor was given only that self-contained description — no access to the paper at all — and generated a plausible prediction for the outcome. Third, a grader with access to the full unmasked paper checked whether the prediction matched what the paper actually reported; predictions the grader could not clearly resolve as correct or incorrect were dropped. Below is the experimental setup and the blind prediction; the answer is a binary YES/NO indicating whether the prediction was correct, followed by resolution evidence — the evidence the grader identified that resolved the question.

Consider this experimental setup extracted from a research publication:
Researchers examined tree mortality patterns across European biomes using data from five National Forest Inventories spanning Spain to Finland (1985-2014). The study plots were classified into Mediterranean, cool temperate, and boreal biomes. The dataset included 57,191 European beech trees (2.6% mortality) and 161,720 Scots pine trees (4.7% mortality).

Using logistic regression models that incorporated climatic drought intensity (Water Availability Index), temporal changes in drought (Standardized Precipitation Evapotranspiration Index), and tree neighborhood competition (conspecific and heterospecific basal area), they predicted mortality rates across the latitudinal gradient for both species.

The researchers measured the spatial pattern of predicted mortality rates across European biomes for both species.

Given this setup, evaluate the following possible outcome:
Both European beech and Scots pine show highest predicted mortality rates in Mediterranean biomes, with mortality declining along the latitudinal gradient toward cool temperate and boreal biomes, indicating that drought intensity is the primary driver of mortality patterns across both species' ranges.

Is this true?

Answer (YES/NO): NO